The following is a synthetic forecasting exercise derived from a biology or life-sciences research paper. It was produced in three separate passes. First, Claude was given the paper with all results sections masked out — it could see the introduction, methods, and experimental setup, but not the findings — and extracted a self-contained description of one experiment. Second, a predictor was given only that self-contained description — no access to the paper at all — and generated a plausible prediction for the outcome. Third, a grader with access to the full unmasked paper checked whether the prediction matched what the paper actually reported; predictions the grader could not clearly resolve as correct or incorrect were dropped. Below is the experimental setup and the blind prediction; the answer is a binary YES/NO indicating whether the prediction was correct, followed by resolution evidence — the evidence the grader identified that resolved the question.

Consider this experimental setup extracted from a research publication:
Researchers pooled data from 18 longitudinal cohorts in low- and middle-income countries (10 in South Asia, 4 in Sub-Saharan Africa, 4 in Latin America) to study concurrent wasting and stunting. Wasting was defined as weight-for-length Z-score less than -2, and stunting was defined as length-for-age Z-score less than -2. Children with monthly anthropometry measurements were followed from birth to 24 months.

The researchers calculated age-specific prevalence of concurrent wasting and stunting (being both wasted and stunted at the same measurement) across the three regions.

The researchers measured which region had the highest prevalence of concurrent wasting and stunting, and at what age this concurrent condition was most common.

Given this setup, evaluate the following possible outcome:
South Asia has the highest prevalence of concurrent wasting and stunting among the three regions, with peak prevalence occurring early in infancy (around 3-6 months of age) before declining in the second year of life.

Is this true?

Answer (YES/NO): NO